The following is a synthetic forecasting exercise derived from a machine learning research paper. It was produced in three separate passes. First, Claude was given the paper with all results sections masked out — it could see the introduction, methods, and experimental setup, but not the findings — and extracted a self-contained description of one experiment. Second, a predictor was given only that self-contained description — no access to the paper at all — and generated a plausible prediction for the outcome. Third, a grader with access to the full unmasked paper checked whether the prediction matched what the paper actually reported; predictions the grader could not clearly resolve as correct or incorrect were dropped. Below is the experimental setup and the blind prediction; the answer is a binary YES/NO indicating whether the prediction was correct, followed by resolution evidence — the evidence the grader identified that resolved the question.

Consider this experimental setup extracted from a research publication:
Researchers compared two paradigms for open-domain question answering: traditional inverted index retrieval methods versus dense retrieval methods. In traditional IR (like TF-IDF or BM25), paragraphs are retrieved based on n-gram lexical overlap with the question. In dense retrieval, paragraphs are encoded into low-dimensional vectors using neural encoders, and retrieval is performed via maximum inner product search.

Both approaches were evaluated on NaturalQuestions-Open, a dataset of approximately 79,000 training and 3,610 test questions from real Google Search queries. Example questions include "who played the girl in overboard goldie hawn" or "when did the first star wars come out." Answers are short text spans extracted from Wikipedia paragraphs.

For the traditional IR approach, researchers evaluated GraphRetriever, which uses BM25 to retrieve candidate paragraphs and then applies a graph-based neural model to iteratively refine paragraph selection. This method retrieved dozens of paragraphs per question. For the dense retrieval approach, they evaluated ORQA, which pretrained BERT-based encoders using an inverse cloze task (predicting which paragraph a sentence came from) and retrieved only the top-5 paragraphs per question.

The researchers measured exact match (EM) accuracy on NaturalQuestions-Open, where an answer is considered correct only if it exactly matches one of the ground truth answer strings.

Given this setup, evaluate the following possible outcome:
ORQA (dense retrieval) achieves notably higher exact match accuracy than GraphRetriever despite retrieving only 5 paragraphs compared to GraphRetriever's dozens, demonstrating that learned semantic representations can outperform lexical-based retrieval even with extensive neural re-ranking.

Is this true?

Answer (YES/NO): NO